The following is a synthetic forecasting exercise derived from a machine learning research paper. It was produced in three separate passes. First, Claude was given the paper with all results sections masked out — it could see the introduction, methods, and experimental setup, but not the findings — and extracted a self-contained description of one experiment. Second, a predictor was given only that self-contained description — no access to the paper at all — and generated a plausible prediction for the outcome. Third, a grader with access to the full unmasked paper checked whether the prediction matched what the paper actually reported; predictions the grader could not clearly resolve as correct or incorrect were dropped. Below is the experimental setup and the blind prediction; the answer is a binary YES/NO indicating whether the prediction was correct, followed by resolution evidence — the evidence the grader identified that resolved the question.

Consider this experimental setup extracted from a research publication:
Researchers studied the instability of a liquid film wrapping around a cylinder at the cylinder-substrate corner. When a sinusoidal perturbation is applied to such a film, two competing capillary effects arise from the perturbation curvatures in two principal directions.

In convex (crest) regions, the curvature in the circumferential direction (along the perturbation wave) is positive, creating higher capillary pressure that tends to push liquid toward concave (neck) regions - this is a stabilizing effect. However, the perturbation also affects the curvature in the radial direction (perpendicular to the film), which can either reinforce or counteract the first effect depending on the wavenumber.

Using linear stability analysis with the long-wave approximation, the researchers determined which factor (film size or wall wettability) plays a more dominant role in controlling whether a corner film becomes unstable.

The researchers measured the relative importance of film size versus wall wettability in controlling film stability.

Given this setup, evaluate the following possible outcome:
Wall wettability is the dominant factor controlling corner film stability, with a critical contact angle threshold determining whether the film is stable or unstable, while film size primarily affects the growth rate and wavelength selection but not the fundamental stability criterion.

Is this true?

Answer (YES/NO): NO